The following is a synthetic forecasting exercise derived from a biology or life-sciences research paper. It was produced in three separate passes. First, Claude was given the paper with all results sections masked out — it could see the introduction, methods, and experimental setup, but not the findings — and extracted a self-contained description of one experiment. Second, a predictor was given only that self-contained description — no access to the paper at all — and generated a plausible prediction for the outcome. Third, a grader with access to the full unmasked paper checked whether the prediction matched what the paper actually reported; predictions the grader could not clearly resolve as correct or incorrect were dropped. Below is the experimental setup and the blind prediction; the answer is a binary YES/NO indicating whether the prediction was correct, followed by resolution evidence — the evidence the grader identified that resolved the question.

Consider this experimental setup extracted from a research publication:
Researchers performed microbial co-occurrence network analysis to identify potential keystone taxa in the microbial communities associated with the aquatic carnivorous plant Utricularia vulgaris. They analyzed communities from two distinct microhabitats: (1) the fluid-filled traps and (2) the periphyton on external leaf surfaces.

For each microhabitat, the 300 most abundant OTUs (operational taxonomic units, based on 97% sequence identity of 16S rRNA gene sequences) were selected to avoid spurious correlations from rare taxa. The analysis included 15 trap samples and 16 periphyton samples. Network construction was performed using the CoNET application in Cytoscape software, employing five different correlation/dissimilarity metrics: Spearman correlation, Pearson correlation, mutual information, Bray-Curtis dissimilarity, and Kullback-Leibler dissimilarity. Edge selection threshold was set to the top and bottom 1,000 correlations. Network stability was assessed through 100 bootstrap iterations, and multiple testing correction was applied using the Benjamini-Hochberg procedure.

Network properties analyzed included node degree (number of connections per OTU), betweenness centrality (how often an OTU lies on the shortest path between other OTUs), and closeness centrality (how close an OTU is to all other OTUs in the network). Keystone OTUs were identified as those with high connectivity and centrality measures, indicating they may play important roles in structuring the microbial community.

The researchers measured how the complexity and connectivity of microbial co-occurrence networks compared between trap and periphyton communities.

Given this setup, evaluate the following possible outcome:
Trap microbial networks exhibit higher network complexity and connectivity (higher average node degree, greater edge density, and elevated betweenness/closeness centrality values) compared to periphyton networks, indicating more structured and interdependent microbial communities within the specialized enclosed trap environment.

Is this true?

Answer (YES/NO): NO